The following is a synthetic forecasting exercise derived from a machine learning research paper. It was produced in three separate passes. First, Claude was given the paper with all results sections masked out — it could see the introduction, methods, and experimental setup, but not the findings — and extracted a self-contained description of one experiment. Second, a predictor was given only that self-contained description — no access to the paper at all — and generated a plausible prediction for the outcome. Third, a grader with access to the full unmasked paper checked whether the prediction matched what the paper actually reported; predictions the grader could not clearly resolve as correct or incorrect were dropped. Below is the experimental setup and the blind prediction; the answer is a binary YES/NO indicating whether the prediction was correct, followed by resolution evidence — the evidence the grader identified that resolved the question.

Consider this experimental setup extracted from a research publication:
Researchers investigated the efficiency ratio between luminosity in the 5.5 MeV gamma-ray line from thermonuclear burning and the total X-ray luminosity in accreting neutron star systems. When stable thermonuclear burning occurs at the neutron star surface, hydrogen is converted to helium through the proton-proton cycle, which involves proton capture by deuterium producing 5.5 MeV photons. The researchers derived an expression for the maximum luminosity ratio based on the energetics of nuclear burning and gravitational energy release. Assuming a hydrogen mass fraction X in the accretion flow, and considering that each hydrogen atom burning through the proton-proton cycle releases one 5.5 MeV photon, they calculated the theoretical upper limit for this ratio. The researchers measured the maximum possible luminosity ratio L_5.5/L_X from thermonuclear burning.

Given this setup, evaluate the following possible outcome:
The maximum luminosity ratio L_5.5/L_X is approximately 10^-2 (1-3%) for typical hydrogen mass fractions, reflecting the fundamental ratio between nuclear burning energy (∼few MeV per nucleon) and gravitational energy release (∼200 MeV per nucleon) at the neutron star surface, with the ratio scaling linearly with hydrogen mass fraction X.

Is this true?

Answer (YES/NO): YES